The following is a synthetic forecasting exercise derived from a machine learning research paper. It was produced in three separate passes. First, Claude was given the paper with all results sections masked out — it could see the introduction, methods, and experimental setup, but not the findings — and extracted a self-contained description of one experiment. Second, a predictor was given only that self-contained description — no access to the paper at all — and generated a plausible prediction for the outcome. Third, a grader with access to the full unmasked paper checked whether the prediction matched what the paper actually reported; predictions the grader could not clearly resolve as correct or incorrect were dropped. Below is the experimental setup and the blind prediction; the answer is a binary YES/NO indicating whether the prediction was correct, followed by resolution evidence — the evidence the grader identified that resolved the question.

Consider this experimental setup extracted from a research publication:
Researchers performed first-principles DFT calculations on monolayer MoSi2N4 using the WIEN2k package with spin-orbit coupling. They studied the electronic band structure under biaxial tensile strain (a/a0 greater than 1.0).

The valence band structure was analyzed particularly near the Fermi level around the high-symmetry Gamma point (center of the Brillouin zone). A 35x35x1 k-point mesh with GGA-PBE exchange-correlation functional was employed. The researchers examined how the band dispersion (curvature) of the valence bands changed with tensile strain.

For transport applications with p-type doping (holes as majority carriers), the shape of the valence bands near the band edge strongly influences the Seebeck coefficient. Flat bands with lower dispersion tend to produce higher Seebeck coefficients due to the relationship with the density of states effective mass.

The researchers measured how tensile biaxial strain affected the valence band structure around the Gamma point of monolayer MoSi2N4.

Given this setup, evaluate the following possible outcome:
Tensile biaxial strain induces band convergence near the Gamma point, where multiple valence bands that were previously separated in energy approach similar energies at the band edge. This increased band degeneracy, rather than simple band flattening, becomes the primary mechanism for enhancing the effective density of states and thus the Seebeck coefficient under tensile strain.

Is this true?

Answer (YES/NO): NO